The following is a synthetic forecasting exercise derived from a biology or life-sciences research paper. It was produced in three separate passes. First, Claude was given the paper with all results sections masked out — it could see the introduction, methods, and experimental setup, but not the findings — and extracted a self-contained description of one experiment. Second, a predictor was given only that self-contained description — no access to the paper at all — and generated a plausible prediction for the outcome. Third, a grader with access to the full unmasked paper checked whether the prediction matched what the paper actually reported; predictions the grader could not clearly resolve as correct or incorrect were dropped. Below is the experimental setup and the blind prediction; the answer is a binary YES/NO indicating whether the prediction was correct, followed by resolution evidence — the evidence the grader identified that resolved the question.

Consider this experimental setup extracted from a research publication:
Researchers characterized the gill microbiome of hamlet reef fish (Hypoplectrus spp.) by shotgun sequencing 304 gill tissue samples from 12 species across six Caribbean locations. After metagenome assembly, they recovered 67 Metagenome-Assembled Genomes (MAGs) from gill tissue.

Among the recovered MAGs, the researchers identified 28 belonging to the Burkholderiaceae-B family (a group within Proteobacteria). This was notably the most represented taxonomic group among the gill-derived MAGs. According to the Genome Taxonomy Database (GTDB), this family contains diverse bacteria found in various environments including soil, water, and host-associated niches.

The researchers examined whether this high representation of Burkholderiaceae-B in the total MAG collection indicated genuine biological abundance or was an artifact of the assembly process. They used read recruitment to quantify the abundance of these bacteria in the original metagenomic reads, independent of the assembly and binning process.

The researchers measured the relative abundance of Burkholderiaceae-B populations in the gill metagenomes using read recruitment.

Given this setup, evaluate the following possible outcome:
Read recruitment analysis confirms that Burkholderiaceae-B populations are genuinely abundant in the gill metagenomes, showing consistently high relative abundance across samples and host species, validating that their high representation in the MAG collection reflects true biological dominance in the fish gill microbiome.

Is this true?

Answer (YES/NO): YES